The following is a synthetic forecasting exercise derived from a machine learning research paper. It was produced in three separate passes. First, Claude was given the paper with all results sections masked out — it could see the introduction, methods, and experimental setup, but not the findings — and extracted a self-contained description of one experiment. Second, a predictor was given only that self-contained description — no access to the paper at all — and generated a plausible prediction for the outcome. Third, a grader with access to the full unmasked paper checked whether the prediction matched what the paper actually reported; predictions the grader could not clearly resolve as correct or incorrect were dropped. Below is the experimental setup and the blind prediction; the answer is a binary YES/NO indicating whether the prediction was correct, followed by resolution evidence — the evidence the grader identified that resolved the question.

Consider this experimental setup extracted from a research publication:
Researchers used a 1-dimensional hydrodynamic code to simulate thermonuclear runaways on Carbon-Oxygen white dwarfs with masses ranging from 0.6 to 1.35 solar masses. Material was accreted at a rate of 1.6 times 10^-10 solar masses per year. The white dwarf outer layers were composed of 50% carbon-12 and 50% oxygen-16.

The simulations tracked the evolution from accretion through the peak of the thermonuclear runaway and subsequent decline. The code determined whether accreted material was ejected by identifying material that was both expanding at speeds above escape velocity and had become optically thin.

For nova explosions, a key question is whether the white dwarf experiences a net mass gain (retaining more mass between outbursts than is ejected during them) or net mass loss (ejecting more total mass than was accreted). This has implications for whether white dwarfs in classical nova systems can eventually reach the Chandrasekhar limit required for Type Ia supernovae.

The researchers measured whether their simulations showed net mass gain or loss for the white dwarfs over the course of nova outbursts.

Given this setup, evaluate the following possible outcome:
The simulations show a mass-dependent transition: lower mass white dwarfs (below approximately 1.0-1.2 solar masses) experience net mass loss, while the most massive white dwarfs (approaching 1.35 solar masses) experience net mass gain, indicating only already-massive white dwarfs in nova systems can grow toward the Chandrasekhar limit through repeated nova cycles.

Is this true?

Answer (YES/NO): NO